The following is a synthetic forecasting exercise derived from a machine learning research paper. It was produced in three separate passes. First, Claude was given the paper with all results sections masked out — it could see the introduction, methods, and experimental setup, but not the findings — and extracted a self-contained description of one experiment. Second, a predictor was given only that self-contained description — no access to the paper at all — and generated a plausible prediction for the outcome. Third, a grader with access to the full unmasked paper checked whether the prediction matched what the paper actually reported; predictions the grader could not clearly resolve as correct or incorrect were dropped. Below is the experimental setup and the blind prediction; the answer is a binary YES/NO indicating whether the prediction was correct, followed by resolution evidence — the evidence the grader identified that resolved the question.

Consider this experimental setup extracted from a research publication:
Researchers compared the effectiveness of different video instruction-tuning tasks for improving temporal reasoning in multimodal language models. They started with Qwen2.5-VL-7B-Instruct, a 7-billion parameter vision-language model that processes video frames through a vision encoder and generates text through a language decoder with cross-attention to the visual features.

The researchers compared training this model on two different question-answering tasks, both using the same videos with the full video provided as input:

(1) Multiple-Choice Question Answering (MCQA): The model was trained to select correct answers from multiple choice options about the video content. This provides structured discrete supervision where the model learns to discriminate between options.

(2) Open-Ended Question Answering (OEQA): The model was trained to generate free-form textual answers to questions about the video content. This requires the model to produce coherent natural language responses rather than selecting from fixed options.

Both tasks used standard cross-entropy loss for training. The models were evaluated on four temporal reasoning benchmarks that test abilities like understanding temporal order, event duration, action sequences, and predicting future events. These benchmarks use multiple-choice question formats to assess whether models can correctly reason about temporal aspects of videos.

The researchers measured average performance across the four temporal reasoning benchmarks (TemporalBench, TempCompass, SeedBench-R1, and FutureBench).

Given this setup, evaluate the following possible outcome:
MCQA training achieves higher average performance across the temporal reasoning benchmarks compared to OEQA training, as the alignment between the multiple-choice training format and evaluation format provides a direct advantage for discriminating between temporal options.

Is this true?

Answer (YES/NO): NO